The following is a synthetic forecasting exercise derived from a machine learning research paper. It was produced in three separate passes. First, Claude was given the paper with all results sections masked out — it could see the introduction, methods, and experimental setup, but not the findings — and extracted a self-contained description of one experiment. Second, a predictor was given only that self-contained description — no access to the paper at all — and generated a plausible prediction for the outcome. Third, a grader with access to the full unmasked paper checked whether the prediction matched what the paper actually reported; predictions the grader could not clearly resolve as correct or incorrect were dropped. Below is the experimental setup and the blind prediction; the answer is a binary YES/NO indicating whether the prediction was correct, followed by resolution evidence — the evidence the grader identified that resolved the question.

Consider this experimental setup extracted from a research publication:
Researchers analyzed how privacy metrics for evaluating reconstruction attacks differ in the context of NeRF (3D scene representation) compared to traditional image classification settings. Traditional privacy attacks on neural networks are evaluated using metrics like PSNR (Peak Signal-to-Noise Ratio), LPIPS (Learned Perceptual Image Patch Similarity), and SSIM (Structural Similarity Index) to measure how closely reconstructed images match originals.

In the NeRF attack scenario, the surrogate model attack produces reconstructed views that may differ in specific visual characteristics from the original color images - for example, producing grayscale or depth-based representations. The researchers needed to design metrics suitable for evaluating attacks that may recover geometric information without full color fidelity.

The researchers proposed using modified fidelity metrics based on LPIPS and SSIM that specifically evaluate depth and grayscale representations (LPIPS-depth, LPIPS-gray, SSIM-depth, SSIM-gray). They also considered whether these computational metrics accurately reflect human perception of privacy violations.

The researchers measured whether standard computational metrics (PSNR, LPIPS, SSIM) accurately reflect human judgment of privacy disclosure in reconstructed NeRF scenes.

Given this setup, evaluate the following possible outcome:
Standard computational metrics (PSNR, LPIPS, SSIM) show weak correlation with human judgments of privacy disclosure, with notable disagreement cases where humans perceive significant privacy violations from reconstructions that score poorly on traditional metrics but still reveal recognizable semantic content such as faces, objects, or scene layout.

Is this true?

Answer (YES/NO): YES